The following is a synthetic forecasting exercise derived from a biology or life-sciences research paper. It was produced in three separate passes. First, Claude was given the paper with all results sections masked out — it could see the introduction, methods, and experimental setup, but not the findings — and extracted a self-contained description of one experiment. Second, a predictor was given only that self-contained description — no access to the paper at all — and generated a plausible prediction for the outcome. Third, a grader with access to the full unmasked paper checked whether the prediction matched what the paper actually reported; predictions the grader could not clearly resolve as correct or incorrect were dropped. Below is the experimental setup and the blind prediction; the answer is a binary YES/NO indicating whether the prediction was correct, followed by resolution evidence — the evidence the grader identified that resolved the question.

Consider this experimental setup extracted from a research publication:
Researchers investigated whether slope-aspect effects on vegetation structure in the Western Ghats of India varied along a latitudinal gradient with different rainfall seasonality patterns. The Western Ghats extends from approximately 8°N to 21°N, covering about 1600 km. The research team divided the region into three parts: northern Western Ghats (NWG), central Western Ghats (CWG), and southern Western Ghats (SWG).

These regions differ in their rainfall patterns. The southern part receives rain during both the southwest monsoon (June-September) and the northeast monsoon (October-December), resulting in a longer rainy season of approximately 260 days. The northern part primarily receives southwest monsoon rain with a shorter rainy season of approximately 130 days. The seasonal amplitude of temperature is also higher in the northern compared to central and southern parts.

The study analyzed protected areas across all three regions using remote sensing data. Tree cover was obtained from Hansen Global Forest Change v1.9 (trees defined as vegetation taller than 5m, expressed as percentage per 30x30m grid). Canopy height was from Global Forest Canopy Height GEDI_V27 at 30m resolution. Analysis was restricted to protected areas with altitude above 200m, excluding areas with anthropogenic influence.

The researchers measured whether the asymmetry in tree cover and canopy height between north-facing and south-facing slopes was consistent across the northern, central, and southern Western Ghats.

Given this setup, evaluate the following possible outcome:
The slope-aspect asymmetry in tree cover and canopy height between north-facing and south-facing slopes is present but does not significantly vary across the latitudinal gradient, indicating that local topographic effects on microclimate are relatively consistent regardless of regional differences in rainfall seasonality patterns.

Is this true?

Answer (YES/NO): NO